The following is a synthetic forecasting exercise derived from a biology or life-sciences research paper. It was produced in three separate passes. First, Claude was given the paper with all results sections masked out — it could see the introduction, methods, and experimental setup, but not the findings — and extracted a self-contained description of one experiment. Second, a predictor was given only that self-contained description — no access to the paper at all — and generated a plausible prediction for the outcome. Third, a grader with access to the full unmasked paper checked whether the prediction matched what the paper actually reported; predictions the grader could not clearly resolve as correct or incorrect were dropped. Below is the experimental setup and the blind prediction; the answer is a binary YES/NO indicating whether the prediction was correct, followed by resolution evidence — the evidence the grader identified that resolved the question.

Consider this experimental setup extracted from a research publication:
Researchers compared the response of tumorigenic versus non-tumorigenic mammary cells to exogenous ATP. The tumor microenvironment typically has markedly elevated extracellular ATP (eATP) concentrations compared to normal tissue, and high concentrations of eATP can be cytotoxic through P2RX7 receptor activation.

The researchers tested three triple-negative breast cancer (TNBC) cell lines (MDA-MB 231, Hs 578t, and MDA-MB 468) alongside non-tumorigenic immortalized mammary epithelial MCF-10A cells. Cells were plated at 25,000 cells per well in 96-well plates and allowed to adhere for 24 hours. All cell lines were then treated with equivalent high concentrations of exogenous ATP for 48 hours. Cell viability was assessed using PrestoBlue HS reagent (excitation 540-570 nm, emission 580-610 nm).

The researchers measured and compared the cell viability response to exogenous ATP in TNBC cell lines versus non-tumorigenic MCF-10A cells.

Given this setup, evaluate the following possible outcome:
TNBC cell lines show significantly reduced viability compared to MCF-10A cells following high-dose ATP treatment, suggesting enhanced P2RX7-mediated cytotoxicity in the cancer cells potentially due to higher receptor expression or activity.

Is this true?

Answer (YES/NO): YES